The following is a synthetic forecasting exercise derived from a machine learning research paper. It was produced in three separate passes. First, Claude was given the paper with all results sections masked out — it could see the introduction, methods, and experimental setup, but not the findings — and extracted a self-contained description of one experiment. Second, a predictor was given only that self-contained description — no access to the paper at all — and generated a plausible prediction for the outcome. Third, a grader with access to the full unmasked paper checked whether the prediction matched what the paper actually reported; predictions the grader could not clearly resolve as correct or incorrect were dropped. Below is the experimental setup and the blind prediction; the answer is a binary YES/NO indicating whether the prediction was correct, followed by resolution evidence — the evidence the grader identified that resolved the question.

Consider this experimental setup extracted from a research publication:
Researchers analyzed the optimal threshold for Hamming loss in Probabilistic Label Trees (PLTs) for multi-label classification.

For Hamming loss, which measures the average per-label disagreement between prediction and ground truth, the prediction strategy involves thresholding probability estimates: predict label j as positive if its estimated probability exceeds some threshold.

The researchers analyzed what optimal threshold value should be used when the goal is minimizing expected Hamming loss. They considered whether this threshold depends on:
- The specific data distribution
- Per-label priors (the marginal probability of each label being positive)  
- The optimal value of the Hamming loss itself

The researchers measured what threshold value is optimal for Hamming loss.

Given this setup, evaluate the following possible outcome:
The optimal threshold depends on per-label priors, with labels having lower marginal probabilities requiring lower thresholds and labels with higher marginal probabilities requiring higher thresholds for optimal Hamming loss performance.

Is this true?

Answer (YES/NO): NO